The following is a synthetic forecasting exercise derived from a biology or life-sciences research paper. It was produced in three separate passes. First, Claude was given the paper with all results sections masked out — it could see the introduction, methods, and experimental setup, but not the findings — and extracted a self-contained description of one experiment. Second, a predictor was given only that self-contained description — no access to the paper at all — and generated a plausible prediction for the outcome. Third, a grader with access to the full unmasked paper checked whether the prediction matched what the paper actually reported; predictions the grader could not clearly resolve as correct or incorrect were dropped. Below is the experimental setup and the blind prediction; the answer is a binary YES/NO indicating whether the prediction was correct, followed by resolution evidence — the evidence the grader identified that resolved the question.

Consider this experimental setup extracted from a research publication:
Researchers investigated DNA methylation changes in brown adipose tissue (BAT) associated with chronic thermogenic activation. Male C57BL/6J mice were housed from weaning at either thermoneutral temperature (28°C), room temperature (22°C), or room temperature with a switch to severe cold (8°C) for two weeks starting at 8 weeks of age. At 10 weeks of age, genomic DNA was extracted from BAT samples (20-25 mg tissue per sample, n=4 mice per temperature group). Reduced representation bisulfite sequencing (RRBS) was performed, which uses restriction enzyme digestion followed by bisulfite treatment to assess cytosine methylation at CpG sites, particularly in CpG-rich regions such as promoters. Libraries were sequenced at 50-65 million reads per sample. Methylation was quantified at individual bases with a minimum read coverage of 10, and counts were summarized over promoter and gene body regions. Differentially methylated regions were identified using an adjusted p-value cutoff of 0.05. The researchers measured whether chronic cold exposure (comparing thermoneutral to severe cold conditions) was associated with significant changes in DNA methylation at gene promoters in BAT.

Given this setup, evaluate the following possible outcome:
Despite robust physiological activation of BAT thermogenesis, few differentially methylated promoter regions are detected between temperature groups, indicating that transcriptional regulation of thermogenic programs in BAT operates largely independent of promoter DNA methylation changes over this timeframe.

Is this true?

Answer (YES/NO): NO